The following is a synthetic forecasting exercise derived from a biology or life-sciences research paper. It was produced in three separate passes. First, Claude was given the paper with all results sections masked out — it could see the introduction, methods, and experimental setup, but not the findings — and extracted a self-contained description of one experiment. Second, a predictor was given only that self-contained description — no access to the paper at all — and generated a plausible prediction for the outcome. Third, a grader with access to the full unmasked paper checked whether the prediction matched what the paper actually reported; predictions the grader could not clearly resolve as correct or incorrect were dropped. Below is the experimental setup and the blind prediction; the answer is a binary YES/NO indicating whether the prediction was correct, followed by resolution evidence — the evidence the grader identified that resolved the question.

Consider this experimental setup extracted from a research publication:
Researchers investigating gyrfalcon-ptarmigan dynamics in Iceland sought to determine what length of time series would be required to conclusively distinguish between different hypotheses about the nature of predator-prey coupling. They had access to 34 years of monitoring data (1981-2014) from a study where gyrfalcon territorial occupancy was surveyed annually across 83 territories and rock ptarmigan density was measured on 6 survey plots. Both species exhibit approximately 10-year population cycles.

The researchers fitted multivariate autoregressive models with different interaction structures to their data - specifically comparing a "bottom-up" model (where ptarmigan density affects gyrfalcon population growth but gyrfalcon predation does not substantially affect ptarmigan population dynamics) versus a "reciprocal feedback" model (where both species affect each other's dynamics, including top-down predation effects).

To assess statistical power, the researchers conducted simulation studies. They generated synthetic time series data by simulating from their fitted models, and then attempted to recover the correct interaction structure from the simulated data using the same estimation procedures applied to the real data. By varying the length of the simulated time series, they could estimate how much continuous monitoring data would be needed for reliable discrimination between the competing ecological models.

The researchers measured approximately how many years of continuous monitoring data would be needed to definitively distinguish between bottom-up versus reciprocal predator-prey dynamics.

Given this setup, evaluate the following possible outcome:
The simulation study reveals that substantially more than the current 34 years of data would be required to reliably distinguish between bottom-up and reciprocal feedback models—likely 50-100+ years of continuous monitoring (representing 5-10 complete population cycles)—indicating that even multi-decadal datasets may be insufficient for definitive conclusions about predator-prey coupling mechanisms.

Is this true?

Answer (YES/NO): YES